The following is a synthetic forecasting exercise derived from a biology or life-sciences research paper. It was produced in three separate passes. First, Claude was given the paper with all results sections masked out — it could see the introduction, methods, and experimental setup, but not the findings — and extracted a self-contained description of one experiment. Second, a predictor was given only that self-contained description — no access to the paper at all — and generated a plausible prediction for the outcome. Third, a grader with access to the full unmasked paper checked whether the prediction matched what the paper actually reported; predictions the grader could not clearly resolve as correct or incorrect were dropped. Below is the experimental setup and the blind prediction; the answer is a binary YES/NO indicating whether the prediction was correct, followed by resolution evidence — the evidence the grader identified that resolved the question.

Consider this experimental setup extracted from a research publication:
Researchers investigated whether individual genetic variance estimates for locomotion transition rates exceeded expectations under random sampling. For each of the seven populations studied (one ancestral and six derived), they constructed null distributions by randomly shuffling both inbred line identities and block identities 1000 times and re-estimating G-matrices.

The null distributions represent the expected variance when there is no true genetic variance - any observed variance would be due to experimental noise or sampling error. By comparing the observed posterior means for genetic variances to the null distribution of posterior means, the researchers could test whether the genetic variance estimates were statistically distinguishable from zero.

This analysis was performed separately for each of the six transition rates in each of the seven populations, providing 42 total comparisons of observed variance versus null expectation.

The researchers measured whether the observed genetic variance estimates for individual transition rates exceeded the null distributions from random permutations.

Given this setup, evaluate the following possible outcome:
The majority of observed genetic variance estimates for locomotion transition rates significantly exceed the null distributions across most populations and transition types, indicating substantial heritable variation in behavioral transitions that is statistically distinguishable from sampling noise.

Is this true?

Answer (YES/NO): YES